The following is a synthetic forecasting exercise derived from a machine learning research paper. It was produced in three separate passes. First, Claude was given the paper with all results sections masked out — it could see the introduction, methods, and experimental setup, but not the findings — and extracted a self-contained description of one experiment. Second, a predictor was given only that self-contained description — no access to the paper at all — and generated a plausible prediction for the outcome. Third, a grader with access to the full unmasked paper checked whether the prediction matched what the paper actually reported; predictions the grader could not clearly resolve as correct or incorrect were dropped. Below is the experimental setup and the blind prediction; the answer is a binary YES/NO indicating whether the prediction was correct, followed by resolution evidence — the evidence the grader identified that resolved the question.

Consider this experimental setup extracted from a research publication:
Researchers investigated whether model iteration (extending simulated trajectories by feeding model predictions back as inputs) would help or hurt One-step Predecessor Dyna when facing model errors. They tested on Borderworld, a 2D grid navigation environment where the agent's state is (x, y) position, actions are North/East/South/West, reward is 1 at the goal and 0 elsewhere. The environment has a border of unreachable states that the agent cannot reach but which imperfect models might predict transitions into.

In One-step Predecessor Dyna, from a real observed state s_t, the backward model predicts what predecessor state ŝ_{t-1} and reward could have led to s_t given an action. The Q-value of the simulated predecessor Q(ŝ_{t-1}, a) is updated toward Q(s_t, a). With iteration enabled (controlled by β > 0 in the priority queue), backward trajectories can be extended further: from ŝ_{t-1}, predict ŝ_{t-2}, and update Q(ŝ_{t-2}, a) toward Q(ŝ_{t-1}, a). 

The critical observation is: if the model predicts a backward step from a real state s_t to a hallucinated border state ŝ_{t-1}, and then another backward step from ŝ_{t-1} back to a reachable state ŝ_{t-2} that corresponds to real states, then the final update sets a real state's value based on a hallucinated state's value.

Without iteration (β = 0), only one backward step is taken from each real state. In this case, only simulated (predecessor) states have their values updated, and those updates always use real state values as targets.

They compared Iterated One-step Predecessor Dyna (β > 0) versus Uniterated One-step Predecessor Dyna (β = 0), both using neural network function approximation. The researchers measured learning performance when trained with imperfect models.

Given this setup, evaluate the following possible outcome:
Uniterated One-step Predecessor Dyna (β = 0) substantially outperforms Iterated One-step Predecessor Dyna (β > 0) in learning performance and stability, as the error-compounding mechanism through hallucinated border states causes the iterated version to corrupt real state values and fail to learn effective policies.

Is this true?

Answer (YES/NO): YES